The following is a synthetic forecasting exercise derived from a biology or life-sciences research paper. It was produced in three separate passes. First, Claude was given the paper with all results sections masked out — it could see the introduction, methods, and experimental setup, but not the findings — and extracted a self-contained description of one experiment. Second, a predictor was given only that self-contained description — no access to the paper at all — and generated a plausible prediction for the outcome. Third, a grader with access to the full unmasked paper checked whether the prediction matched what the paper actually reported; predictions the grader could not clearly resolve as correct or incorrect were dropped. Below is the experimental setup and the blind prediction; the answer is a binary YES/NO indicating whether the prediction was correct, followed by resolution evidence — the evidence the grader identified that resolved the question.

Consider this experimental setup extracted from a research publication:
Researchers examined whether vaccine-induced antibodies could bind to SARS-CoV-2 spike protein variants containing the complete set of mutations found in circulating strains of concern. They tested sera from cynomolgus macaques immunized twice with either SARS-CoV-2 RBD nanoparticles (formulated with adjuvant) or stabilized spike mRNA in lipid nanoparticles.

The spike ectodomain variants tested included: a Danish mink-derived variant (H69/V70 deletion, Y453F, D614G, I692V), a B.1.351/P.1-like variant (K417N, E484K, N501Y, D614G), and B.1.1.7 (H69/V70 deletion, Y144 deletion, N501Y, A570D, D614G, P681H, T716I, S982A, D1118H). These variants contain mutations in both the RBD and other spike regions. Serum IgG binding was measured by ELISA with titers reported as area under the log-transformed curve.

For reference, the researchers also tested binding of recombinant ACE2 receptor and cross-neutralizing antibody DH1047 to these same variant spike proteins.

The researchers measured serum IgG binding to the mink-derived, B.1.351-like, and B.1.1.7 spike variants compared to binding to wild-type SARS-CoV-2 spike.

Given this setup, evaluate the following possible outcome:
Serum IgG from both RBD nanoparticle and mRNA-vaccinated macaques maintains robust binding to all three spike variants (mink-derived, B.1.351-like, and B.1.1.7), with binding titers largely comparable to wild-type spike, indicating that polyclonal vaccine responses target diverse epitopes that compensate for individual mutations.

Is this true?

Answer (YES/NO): YES